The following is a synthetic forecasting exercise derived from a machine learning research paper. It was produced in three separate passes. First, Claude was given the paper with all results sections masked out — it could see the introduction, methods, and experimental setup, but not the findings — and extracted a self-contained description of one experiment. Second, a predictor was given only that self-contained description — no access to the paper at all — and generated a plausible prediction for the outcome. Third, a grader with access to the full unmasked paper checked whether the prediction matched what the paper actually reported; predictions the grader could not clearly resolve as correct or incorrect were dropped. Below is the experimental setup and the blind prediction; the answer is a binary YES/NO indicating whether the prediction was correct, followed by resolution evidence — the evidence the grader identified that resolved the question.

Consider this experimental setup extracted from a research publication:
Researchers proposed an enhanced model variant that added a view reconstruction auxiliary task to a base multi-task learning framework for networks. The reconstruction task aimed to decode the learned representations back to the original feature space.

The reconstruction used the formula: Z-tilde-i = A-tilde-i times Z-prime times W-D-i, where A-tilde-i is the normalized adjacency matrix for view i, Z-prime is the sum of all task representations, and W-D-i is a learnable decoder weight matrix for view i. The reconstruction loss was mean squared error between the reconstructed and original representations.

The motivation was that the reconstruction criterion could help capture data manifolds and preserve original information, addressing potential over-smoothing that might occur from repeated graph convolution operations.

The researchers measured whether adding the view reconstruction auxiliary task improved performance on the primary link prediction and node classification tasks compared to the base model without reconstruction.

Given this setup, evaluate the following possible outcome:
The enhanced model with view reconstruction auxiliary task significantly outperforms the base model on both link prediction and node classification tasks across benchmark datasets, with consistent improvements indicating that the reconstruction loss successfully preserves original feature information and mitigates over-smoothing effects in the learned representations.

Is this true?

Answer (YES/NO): NO